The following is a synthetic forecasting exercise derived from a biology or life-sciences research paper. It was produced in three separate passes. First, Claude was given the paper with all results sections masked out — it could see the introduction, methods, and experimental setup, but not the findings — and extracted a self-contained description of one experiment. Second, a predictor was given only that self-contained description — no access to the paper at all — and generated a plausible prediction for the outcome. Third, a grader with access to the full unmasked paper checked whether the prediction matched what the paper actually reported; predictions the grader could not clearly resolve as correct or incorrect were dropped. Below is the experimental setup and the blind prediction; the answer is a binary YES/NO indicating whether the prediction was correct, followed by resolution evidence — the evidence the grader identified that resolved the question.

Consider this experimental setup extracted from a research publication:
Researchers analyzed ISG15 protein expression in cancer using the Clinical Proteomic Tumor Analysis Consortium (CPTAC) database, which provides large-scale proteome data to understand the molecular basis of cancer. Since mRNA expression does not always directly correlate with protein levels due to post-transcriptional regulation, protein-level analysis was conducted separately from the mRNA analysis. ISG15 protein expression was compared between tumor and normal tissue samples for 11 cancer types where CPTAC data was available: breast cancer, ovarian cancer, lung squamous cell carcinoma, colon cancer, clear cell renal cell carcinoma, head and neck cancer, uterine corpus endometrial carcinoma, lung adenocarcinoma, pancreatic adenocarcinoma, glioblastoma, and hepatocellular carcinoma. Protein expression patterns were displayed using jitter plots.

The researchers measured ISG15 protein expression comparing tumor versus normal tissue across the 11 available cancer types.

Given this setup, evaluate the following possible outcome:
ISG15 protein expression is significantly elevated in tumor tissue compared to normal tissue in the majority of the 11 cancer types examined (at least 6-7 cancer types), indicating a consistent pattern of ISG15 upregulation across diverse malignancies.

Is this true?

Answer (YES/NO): YES